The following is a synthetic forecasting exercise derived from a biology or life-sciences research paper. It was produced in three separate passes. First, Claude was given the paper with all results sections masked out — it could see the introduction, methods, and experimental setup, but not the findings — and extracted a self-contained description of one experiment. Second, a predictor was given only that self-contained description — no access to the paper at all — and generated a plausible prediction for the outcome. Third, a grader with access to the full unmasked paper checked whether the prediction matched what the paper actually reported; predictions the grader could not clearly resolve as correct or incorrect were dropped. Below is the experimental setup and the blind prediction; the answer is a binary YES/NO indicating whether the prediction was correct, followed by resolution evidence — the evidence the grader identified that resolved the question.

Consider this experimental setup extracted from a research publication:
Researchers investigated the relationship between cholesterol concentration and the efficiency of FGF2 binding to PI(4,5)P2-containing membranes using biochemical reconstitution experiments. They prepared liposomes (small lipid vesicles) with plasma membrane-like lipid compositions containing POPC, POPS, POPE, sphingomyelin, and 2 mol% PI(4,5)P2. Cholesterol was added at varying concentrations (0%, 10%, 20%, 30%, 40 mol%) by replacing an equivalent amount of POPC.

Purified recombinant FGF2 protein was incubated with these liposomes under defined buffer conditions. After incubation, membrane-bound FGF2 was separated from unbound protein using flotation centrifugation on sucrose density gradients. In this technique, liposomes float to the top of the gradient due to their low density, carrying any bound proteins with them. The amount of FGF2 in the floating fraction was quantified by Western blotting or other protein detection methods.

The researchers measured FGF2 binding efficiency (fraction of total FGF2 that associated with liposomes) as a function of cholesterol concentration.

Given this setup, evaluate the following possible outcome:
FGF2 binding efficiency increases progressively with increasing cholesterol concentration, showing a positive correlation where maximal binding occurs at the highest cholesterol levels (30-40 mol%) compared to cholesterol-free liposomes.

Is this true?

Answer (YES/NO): NO